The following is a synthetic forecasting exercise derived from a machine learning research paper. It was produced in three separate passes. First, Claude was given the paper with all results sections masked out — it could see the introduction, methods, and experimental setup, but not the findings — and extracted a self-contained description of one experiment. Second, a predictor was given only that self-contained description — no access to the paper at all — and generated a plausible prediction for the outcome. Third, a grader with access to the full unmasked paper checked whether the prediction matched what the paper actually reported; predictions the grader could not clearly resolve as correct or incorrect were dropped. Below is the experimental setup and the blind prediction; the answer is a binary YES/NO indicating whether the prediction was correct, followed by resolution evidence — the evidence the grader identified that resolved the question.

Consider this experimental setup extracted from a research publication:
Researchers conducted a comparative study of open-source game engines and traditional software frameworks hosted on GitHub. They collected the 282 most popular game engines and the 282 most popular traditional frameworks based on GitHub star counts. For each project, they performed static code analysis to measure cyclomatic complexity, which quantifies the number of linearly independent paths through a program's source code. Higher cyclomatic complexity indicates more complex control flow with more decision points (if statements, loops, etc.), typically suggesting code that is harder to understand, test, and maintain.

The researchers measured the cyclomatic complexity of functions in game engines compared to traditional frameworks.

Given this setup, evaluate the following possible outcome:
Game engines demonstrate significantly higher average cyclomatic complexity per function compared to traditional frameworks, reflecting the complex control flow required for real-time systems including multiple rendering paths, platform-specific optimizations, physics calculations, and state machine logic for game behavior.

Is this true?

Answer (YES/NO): NO